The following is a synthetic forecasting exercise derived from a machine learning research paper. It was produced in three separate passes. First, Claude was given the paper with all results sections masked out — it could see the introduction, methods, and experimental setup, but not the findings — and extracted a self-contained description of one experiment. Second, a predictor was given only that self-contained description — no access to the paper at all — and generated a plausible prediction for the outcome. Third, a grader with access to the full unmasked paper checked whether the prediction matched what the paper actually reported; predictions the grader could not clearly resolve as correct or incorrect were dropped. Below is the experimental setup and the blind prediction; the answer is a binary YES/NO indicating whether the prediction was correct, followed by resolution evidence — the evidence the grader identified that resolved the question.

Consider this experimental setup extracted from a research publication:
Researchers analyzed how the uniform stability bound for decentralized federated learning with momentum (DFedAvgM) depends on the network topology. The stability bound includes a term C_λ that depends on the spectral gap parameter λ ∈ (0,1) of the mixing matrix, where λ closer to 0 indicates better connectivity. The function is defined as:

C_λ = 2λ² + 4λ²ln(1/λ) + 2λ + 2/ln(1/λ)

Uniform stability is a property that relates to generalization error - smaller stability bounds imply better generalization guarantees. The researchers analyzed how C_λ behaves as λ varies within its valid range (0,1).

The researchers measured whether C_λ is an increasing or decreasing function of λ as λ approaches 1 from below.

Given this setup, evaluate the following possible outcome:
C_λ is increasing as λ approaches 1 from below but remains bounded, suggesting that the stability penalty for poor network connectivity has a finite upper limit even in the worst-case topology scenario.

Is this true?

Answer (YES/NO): NO